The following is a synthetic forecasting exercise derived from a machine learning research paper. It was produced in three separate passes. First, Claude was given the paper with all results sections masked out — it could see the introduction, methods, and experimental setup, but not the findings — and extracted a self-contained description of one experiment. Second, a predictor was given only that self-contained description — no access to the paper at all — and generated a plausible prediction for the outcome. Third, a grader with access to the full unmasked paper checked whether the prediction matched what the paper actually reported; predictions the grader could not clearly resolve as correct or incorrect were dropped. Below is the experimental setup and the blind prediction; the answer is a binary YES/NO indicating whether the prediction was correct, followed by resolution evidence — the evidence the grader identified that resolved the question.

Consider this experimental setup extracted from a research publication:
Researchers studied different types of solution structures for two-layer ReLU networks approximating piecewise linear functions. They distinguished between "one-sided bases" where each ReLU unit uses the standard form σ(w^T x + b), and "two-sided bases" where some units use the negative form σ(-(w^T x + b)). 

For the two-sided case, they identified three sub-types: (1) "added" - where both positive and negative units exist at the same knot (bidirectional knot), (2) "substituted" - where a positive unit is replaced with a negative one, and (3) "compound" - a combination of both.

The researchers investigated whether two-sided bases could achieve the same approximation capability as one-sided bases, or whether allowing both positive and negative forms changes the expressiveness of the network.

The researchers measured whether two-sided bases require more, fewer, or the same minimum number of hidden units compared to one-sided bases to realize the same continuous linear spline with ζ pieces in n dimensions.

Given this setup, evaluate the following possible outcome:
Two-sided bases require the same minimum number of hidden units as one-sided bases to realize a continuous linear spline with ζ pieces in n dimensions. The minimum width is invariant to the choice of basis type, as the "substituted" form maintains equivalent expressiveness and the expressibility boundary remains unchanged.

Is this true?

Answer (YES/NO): YES